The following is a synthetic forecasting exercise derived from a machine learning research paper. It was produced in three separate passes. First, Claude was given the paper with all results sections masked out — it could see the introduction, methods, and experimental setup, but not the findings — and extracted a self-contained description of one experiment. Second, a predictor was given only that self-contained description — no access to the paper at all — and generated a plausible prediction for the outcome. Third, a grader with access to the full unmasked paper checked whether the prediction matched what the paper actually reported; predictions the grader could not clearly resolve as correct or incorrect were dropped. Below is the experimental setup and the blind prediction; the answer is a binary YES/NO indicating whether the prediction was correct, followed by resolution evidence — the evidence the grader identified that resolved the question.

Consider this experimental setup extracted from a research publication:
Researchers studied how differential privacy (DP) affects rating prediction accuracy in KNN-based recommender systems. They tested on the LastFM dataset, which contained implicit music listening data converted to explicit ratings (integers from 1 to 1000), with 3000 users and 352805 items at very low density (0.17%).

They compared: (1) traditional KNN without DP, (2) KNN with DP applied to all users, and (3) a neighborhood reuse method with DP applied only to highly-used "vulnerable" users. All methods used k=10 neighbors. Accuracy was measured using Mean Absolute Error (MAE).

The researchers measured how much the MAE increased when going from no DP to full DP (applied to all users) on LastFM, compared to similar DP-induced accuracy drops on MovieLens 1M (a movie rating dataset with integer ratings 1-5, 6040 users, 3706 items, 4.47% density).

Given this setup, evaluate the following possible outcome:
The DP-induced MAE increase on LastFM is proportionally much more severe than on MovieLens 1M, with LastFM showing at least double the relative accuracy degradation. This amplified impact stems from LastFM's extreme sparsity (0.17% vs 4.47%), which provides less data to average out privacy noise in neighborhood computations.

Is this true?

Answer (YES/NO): YES